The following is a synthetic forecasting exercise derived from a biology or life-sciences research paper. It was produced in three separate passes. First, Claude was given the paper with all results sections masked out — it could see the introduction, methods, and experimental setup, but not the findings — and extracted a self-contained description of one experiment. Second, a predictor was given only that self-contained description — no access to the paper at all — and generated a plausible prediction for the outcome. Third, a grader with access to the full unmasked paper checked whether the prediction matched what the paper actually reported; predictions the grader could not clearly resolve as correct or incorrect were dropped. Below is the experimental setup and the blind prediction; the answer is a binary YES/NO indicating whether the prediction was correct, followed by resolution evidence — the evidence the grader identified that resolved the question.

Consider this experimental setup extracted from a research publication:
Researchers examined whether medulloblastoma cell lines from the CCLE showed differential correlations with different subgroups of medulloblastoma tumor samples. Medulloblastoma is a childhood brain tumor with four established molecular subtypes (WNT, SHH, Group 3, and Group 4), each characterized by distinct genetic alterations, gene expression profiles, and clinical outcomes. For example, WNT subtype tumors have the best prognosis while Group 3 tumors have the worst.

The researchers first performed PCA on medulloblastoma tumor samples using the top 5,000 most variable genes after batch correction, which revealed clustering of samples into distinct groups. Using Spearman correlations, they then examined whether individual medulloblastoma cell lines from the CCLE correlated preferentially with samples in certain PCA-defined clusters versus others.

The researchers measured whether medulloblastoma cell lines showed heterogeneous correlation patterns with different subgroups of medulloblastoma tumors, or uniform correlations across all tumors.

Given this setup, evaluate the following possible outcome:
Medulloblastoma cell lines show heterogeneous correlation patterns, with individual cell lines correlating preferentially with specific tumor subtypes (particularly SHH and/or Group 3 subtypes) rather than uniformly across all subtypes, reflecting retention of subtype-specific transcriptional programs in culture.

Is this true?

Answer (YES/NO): YES